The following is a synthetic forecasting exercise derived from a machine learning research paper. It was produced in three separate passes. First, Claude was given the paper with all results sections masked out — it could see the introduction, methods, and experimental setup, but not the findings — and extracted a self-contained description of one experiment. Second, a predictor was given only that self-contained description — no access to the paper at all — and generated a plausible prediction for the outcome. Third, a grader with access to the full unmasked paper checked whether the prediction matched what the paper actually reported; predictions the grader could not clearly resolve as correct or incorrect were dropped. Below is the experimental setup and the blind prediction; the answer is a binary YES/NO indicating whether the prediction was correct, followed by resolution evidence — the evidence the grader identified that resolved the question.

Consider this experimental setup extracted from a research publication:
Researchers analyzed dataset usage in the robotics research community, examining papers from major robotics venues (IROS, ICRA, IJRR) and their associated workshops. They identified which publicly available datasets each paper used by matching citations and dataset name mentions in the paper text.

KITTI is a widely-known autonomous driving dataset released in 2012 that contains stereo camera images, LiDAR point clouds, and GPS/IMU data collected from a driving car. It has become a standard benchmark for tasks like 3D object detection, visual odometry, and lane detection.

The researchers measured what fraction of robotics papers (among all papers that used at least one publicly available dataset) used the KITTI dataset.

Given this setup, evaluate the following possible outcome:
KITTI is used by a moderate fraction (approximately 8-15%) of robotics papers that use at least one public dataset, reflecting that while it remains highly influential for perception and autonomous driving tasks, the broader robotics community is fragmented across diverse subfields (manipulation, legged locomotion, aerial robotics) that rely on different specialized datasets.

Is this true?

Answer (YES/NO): NO